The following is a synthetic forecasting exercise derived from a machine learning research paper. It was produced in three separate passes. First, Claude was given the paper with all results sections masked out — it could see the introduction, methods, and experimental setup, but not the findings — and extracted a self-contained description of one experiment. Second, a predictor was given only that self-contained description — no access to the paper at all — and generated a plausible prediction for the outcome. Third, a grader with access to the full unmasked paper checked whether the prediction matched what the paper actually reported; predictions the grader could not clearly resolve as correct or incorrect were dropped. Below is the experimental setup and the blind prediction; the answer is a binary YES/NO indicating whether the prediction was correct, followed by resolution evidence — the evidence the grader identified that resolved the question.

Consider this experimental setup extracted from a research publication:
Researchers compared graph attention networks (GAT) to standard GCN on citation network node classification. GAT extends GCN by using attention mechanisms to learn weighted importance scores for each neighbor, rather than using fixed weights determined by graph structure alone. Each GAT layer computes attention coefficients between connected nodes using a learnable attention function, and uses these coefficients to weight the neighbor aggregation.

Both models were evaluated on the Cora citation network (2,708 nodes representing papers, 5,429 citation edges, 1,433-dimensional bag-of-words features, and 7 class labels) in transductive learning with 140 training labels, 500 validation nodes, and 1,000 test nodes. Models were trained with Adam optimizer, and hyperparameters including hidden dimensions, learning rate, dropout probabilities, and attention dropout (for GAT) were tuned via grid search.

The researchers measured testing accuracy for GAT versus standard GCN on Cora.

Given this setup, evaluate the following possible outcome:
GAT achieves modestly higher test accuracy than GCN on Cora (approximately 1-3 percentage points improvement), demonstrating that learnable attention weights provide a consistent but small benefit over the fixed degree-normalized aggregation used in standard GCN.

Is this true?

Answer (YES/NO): YES